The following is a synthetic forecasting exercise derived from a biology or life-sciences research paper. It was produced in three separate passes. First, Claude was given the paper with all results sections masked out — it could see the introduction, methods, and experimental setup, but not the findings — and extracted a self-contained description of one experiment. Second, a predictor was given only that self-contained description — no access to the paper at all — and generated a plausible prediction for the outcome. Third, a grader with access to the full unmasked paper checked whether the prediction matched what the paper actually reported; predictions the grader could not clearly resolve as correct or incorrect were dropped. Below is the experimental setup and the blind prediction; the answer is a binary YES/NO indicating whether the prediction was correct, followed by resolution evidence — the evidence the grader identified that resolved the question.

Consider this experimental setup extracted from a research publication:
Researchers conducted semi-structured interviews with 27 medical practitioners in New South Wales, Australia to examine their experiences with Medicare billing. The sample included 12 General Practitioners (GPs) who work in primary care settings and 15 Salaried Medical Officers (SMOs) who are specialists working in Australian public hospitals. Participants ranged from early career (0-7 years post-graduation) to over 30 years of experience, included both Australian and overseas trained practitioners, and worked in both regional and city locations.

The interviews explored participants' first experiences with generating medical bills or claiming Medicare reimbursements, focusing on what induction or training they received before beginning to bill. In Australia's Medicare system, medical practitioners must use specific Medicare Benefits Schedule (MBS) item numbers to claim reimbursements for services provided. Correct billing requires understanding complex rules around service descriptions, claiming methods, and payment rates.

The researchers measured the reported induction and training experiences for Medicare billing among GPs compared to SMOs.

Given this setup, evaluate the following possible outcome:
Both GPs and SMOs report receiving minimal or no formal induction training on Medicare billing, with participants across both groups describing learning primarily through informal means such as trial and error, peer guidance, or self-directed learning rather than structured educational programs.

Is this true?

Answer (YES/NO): YES